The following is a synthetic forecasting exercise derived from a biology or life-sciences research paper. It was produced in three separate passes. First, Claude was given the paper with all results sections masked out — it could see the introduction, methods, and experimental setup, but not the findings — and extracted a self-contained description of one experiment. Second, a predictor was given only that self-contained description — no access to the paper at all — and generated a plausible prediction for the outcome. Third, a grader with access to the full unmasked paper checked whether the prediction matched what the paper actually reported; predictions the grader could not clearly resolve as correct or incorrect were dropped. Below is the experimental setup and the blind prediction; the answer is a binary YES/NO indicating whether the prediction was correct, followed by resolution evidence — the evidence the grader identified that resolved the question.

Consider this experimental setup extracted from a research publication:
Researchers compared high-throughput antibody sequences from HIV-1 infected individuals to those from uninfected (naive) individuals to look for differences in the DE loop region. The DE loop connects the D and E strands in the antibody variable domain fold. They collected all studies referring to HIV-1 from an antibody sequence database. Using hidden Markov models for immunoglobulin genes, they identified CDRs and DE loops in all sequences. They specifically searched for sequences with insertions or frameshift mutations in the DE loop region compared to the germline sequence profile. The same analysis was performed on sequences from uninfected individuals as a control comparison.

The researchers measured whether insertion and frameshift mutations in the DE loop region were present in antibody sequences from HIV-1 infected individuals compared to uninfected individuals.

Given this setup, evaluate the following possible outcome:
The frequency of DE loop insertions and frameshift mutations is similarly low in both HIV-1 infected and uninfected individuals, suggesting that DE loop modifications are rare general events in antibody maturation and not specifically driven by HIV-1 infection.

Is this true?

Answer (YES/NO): NO